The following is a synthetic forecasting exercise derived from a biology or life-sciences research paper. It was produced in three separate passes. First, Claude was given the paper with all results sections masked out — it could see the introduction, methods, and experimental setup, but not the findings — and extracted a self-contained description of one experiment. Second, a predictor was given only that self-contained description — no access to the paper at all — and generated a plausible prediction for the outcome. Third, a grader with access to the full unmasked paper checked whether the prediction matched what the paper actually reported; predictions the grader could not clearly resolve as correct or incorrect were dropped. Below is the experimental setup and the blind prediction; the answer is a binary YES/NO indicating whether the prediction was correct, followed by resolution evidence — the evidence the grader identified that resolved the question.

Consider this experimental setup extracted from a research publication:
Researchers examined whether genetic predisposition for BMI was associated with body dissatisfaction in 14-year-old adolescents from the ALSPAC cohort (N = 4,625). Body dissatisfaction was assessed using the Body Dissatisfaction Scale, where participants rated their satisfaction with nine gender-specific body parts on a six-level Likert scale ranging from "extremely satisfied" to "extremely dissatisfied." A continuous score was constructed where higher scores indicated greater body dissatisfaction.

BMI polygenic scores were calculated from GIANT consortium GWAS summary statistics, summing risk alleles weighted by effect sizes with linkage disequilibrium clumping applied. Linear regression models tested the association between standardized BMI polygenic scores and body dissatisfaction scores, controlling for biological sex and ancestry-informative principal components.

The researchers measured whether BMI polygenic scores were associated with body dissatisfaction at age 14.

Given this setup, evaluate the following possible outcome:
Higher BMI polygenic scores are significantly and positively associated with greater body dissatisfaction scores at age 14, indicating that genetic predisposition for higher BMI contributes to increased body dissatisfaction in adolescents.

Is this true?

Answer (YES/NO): YES